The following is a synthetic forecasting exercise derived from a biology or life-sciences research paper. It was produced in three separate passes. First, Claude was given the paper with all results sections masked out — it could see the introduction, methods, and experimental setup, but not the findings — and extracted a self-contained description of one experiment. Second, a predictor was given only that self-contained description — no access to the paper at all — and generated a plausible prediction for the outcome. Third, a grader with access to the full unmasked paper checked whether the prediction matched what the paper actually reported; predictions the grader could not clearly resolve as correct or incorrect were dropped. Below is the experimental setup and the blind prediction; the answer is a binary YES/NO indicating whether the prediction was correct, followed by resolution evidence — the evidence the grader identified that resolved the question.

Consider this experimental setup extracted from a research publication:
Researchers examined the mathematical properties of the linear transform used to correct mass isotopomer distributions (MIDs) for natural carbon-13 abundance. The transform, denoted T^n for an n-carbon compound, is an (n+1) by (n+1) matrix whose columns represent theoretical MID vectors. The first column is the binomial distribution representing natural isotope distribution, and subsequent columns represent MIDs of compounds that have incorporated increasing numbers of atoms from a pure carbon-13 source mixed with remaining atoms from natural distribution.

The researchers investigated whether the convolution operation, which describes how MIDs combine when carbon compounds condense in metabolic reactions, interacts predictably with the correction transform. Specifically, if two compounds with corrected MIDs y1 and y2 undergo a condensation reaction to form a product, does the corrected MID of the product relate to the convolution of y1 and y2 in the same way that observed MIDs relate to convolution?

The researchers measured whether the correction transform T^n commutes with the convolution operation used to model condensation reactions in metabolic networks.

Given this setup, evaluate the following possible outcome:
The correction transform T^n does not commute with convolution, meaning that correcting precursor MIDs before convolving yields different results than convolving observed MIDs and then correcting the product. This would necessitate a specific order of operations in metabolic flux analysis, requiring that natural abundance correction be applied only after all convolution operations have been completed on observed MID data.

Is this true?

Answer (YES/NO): NO